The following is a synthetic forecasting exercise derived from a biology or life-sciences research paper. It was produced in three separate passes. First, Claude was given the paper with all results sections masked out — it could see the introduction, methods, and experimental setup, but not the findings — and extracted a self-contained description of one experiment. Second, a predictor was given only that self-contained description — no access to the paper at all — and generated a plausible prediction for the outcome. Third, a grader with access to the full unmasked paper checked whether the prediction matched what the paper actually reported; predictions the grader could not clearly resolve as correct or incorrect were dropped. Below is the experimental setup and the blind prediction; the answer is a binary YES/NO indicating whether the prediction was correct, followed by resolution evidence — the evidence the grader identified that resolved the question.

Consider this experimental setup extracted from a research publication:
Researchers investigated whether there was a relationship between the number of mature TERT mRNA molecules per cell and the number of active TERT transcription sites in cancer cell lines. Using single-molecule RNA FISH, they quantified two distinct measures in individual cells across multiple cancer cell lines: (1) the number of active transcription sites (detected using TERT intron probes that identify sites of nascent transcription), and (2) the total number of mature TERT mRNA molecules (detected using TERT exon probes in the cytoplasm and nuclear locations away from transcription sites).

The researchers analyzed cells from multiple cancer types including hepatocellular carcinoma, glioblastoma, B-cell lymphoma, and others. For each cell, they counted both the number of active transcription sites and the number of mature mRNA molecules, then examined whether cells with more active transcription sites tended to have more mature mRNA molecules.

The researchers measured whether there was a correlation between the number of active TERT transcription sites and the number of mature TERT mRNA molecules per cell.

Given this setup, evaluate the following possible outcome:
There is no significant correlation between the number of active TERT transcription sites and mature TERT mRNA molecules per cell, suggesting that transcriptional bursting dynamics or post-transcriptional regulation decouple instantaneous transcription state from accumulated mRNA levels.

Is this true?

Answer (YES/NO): NO